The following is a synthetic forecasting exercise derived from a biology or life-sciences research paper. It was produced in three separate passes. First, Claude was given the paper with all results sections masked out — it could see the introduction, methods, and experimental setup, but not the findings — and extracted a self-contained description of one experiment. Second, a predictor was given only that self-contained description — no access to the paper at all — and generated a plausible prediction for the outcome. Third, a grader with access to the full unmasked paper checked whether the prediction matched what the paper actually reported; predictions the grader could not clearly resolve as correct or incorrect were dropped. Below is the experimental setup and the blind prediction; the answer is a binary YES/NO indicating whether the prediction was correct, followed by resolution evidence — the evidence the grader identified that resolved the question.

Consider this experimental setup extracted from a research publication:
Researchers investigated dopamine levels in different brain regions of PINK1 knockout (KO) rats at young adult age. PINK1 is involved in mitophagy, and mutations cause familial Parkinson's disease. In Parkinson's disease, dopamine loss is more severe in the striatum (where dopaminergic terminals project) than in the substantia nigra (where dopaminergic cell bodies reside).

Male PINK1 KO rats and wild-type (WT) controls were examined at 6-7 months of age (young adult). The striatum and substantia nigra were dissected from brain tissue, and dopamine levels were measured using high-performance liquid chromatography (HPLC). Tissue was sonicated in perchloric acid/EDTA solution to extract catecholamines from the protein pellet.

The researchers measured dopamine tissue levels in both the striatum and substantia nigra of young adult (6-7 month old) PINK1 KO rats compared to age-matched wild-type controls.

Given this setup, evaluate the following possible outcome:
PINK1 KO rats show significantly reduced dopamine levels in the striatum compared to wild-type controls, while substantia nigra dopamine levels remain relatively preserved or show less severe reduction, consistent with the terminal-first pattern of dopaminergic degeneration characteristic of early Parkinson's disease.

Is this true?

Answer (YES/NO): NO